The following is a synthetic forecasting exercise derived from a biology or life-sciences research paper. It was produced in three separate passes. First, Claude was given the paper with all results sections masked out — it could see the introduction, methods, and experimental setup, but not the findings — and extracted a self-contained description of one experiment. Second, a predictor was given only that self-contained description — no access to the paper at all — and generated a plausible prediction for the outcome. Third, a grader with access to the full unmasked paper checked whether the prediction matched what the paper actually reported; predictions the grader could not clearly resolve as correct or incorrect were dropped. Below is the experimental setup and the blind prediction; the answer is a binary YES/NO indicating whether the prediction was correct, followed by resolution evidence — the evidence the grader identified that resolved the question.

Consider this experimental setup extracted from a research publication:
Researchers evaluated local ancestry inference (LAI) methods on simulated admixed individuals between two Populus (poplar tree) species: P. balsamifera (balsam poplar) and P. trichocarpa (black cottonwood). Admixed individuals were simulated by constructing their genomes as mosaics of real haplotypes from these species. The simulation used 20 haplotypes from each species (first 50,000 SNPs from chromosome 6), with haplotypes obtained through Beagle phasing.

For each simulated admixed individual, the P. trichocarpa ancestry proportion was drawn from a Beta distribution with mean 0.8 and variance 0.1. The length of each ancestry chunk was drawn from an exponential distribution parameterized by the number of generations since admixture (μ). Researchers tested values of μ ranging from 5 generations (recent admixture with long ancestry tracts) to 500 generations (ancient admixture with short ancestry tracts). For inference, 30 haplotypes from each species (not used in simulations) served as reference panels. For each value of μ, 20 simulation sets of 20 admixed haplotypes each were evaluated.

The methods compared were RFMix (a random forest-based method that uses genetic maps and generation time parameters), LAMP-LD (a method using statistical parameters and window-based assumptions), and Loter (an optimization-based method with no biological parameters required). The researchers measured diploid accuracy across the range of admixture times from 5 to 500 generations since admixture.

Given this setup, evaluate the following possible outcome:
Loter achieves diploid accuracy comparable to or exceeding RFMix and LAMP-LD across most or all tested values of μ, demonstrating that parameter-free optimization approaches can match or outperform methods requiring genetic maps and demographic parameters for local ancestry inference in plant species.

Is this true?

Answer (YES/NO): NO